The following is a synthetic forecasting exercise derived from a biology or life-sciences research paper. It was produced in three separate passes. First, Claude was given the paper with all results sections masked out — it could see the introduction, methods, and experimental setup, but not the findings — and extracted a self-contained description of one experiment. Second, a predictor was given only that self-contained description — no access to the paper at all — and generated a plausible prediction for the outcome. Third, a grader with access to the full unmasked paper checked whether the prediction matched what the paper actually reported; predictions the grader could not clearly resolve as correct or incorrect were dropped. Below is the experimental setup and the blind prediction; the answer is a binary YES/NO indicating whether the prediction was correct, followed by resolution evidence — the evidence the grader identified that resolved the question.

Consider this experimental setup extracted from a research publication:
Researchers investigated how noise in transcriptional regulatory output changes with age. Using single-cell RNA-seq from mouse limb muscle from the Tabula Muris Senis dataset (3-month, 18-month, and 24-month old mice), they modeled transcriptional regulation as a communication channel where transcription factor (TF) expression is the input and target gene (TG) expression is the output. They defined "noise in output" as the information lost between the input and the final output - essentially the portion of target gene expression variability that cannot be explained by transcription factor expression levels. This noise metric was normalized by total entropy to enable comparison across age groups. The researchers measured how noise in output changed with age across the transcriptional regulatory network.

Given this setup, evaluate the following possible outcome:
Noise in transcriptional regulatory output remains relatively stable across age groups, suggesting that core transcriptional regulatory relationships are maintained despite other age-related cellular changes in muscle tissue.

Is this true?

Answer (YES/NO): NO